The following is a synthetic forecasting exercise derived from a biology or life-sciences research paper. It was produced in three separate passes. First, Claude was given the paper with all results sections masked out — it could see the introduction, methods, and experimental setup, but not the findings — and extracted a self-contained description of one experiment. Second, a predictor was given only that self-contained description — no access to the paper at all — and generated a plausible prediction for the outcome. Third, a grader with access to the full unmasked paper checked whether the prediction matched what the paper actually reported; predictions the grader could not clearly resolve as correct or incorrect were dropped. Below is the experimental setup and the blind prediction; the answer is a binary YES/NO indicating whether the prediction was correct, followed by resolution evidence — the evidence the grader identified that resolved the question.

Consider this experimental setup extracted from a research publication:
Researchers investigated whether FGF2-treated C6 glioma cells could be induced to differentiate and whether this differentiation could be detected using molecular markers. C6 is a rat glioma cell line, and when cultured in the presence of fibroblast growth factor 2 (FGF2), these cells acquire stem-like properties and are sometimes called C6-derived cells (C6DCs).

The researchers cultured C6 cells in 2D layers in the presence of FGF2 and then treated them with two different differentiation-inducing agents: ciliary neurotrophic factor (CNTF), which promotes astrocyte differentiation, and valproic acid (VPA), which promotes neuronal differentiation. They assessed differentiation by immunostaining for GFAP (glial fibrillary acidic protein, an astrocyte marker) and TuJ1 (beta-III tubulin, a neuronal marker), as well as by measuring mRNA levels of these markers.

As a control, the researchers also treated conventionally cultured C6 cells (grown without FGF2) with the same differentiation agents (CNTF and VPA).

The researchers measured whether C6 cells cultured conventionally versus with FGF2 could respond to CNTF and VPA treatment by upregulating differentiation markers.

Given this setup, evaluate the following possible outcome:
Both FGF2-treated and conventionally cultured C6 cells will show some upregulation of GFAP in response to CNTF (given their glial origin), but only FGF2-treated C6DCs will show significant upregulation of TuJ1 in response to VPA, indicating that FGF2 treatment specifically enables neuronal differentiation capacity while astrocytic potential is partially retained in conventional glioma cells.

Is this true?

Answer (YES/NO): NO